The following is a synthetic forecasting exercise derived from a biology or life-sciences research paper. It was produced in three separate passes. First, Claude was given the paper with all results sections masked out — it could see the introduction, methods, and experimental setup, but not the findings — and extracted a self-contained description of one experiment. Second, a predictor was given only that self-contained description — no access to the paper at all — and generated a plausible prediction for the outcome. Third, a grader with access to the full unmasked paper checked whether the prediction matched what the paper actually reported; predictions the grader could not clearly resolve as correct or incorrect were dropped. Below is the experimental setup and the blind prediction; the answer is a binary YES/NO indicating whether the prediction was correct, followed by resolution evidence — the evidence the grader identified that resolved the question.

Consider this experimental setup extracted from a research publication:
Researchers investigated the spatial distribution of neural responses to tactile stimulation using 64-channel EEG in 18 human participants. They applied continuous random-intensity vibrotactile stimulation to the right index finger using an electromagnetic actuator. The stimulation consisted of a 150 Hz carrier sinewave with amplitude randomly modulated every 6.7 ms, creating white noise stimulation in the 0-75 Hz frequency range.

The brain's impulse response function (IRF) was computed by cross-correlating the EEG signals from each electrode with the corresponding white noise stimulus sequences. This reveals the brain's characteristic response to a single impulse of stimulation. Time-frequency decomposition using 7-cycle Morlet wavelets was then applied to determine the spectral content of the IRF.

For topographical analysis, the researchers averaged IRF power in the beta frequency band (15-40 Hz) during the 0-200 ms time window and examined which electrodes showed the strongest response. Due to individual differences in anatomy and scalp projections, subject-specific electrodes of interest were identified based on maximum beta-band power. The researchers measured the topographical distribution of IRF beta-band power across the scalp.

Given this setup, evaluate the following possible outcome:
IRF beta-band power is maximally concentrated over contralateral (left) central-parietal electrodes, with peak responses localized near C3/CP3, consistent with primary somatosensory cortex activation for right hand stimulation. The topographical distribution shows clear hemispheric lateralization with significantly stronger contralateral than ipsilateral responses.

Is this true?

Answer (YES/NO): YES